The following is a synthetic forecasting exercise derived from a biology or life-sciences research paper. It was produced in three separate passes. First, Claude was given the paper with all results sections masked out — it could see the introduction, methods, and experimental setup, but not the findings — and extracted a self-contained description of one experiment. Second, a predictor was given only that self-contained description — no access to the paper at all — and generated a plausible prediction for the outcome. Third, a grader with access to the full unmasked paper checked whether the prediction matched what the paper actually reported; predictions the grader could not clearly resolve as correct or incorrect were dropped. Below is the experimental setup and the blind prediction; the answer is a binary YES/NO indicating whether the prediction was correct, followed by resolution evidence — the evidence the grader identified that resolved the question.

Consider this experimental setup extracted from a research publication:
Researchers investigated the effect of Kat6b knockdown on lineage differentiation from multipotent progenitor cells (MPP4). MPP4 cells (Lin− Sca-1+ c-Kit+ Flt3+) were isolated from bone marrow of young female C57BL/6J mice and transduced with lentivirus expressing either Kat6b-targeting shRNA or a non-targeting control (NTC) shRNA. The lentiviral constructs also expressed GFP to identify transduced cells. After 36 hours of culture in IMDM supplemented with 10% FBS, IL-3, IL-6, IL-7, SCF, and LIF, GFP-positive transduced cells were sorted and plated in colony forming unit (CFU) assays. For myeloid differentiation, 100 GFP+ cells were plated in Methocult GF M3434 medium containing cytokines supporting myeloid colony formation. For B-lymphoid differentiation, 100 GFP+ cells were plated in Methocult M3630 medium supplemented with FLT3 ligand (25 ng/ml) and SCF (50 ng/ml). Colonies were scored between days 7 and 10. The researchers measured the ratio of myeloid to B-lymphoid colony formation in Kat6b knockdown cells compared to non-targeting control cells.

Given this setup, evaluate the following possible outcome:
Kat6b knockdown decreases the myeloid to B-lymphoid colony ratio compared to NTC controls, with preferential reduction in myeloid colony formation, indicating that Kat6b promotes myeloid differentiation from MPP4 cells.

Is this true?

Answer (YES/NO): NO